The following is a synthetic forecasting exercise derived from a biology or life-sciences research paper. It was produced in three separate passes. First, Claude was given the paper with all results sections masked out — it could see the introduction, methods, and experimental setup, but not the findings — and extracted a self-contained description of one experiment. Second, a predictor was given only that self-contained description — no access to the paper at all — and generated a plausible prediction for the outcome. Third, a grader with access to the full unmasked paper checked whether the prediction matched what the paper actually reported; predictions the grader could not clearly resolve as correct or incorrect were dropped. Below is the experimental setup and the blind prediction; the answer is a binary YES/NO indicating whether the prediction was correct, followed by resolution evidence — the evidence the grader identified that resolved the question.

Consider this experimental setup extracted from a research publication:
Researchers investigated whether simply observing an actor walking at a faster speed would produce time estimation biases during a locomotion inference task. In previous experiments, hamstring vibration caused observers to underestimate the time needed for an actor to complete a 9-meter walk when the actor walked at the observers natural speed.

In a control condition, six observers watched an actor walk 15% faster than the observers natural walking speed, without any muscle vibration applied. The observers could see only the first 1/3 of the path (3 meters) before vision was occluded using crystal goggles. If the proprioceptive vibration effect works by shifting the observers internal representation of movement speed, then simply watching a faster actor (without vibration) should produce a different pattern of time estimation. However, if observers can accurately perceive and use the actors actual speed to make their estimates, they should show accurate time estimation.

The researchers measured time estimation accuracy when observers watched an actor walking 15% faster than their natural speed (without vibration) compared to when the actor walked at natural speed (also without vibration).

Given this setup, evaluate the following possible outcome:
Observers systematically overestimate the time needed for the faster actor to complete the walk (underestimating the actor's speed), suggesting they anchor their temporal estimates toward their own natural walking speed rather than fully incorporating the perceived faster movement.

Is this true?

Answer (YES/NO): NO